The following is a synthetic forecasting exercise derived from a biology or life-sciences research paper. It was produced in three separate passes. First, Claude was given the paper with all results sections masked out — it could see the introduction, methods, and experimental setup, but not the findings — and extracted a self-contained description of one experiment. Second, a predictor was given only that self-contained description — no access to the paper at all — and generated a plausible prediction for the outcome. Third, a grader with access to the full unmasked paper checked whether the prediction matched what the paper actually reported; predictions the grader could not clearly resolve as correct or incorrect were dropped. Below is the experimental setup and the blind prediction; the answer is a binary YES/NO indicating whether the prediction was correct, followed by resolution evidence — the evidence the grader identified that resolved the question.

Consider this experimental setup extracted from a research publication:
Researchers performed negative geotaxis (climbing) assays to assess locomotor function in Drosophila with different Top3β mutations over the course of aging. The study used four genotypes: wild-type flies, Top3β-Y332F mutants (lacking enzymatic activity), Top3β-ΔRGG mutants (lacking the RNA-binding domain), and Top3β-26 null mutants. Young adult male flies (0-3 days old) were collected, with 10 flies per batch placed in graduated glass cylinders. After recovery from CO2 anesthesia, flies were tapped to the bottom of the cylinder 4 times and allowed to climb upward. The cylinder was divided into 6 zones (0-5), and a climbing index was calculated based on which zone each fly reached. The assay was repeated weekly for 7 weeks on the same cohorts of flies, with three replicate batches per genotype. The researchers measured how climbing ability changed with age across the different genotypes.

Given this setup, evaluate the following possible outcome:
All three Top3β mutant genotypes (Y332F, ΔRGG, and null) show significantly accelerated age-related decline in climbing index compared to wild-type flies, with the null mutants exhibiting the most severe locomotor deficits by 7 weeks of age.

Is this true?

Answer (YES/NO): NO